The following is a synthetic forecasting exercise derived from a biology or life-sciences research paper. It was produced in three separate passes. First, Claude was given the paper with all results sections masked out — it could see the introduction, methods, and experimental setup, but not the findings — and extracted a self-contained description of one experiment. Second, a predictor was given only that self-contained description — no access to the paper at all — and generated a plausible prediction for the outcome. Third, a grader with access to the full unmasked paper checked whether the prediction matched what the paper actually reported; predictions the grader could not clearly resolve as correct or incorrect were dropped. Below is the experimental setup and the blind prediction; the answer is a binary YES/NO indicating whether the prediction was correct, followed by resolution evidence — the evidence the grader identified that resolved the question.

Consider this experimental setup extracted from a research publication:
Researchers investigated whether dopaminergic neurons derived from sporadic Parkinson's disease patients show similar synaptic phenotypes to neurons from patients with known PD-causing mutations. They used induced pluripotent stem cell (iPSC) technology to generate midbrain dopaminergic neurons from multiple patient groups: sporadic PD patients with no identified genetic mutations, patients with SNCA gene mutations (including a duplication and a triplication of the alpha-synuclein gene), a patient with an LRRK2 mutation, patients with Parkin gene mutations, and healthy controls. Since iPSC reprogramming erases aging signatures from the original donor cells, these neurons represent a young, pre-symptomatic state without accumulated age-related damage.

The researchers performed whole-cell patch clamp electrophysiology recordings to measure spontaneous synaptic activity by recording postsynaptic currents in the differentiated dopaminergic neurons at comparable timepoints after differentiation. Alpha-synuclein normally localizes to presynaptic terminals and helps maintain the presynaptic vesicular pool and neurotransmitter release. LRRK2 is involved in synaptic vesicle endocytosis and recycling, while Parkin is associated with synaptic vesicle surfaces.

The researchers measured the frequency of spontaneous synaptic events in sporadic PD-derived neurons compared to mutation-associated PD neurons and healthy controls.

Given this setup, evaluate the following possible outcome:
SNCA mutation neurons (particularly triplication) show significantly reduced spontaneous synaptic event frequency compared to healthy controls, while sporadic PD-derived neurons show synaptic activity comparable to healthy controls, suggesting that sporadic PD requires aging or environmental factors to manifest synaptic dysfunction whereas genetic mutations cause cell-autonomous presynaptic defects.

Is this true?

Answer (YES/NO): NO